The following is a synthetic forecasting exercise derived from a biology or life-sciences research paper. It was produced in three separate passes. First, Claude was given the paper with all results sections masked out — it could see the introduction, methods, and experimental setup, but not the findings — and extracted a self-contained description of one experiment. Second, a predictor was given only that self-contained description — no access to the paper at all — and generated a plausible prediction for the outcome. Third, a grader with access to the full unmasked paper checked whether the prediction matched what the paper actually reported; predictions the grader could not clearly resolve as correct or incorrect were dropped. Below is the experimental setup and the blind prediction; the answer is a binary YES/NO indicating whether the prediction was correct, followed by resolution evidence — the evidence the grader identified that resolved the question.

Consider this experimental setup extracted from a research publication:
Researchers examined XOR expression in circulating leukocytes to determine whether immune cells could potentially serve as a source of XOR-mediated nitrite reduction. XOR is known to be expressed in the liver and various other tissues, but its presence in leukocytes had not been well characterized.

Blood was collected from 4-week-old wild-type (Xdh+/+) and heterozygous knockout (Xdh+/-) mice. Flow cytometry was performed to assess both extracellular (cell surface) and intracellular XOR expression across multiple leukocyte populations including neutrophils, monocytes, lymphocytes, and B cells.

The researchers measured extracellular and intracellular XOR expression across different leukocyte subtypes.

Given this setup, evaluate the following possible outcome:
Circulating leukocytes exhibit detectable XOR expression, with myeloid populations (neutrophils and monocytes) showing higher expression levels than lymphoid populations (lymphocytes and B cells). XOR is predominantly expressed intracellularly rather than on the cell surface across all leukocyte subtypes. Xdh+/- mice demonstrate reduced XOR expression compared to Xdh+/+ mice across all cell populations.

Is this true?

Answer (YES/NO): NO